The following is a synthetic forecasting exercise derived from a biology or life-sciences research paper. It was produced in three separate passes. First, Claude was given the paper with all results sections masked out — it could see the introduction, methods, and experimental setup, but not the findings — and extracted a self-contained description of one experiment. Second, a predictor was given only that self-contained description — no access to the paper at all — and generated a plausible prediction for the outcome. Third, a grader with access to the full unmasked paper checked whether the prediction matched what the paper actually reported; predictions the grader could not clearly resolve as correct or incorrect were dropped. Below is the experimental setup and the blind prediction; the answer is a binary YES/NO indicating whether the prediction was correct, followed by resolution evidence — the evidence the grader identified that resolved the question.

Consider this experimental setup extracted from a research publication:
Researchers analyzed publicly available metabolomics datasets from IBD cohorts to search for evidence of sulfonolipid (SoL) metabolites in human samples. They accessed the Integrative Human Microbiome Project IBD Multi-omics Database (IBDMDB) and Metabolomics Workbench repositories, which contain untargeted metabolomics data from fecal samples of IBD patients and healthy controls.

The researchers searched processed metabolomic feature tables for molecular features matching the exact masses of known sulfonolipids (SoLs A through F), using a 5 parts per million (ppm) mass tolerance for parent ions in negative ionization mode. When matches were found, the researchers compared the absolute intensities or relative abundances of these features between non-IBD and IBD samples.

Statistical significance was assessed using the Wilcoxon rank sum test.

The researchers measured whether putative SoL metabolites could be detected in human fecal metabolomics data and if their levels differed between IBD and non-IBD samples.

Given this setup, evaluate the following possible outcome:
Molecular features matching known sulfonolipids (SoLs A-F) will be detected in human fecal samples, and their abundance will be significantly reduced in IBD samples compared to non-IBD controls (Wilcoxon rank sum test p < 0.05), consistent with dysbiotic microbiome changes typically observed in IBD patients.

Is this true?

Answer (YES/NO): YES